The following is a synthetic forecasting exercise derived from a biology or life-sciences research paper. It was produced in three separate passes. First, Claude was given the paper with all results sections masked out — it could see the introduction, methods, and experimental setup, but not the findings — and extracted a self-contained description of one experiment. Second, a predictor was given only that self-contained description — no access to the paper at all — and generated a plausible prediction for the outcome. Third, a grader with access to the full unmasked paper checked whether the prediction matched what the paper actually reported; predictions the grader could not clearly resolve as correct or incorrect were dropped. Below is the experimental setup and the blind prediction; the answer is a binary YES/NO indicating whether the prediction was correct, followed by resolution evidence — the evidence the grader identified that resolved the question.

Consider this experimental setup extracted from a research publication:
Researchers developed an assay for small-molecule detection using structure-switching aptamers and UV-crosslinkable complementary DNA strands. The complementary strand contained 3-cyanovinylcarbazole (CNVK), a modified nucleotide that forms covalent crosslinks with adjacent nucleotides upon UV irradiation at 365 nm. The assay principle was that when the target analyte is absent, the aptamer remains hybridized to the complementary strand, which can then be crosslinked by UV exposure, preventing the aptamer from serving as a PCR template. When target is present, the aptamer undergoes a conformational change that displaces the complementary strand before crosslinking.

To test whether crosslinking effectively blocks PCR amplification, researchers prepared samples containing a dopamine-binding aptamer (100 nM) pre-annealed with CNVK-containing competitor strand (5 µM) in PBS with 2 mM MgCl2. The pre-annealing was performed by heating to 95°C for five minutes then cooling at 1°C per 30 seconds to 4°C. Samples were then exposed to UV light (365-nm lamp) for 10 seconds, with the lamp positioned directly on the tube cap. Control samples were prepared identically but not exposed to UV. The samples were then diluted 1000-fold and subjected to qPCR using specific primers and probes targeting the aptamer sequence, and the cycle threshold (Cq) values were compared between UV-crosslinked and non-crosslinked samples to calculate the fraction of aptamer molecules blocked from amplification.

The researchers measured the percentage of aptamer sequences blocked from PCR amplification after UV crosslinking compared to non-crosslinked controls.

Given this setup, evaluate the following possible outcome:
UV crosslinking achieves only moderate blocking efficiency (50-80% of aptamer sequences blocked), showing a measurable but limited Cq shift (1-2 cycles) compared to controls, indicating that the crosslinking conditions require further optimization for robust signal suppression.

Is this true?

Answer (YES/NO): NO